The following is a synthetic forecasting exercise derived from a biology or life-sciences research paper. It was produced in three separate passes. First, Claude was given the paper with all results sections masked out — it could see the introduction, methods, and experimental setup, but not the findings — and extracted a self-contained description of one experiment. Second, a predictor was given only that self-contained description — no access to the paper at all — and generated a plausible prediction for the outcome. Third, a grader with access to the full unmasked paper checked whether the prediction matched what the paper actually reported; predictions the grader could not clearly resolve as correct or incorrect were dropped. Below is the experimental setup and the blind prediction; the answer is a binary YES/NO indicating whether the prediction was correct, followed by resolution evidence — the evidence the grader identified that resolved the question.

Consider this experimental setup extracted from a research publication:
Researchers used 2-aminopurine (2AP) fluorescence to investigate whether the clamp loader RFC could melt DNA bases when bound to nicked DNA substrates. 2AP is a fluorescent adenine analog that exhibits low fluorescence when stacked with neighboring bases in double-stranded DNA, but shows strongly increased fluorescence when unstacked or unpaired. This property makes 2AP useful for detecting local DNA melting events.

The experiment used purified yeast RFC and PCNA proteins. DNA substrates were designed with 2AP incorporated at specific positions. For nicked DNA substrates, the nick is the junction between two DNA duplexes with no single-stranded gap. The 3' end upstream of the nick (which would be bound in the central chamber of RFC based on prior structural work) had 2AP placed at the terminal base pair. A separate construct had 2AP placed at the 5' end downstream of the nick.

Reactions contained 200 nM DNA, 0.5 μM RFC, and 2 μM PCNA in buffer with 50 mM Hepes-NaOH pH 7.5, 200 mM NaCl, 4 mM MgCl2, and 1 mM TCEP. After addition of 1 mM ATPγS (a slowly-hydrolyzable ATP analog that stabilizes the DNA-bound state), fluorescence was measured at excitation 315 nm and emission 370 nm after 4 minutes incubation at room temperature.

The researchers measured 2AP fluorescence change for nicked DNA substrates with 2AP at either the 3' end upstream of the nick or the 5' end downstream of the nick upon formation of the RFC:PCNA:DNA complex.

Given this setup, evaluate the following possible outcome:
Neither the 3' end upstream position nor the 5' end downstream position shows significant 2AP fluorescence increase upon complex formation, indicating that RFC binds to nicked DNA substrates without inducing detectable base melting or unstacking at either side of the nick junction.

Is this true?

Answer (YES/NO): NO